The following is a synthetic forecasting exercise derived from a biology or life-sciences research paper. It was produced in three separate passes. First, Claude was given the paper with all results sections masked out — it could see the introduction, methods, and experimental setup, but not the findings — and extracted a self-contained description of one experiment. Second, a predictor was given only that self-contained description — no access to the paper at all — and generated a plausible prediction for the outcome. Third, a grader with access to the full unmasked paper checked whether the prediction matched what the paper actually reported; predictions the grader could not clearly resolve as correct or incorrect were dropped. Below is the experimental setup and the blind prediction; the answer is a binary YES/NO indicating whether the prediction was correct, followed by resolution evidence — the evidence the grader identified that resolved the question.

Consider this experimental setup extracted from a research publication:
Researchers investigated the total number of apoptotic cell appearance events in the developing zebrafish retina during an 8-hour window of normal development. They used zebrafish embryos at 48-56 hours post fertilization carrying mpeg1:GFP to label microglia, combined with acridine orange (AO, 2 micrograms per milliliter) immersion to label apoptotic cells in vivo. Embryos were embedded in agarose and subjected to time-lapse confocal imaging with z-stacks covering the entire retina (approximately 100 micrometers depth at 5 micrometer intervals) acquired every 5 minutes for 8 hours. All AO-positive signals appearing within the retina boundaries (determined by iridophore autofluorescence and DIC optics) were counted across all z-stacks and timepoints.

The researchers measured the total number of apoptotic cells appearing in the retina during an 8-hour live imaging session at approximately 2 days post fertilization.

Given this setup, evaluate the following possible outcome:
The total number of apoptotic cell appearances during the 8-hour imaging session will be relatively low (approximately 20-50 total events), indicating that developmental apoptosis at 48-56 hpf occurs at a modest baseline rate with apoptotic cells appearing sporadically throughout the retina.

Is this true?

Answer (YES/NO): YES